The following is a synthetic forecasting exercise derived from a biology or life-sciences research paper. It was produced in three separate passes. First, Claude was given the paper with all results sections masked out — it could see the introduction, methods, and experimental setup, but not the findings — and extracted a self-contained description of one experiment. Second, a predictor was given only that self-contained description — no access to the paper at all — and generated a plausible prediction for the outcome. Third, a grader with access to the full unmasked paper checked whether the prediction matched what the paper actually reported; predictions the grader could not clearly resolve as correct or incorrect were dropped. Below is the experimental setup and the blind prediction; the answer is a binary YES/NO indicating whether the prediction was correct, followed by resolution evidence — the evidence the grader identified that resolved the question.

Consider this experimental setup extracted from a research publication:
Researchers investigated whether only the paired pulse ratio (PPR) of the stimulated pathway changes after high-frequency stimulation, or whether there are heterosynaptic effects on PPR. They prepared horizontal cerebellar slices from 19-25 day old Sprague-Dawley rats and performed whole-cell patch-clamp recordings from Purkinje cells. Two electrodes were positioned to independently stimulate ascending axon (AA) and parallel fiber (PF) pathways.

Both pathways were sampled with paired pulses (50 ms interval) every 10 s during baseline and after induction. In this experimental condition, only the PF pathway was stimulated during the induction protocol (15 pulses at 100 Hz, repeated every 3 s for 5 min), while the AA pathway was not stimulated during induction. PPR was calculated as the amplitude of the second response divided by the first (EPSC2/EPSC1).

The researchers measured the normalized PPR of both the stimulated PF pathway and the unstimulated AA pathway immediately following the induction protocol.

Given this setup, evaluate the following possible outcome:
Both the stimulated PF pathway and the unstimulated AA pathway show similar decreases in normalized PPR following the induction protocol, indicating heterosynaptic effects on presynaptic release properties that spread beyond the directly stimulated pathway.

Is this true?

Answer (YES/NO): NO